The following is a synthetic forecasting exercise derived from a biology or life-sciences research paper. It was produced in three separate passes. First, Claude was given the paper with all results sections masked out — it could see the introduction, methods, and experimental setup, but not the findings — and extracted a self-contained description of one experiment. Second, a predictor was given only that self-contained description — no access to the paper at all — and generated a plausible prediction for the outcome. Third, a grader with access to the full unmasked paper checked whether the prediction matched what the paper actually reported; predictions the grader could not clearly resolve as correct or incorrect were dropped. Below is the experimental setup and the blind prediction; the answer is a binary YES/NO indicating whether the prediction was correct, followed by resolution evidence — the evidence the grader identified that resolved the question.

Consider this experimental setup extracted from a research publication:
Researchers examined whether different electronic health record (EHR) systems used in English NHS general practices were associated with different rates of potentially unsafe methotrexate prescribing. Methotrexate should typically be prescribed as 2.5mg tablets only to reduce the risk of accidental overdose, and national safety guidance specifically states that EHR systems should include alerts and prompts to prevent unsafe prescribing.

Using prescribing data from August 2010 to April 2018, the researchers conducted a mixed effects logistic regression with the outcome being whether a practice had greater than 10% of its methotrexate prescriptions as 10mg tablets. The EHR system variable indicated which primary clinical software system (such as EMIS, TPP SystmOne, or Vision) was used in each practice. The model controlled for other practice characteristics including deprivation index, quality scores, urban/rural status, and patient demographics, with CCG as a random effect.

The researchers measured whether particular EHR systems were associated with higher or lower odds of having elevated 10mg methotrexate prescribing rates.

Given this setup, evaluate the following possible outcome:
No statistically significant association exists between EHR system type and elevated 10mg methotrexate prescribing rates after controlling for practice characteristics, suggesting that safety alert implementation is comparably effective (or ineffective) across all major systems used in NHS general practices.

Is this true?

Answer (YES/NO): NO